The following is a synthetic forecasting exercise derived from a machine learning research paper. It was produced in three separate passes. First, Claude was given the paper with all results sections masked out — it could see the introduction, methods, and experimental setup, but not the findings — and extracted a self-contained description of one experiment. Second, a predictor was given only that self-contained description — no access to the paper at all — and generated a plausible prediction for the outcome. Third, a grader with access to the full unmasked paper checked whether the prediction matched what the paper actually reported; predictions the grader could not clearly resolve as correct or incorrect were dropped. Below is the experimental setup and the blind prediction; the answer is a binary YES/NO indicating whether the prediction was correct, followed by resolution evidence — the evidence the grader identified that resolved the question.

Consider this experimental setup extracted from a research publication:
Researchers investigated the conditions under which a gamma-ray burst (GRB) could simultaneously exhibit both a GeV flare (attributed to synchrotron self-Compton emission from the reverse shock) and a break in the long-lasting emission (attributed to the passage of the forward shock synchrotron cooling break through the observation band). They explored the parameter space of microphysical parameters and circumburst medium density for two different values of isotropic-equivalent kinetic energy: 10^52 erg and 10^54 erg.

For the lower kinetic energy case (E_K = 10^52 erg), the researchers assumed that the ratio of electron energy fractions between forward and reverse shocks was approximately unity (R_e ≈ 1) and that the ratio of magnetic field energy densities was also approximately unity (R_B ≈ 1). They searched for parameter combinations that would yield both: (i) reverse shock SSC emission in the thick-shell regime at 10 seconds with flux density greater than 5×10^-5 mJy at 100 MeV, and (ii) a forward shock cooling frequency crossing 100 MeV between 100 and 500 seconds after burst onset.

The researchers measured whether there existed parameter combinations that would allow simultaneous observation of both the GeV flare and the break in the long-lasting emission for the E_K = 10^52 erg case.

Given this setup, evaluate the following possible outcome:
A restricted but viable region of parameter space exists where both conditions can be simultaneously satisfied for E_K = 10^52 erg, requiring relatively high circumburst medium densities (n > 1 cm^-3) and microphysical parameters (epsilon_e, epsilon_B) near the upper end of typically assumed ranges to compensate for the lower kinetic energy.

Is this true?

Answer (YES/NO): NO